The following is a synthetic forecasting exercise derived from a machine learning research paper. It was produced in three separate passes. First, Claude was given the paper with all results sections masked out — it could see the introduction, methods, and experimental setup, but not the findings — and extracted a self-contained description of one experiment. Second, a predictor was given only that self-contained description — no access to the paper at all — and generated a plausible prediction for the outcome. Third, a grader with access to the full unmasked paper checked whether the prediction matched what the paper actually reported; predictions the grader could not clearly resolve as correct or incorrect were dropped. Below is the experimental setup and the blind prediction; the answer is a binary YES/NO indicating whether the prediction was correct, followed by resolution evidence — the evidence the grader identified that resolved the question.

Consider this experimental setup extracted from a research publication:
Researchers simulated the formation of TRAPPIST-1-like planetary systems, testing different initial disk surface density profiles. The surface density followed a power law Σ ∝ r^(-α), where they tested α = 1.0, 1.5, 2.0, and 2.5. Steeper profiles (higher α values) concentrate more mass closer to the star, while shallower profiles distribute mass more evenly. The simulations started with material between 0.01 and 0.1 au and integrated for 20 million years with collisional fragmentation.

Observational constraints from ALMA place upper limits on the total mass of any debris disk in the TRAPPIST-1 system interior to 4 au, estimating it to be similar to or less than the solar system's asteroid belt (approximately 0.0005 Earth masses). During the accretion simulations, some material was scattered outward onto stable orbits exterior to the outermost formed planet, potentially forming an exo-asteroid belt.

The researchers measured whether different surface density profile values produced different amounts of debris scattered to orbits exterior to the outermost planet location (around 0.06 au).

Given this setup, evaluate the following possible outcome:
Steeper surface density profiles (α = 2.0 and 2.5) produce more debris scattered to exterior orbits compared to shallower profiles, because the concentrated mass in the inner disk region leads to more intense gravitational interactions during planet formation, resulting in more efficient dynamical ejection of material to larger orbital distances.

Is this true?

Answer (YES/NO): NO